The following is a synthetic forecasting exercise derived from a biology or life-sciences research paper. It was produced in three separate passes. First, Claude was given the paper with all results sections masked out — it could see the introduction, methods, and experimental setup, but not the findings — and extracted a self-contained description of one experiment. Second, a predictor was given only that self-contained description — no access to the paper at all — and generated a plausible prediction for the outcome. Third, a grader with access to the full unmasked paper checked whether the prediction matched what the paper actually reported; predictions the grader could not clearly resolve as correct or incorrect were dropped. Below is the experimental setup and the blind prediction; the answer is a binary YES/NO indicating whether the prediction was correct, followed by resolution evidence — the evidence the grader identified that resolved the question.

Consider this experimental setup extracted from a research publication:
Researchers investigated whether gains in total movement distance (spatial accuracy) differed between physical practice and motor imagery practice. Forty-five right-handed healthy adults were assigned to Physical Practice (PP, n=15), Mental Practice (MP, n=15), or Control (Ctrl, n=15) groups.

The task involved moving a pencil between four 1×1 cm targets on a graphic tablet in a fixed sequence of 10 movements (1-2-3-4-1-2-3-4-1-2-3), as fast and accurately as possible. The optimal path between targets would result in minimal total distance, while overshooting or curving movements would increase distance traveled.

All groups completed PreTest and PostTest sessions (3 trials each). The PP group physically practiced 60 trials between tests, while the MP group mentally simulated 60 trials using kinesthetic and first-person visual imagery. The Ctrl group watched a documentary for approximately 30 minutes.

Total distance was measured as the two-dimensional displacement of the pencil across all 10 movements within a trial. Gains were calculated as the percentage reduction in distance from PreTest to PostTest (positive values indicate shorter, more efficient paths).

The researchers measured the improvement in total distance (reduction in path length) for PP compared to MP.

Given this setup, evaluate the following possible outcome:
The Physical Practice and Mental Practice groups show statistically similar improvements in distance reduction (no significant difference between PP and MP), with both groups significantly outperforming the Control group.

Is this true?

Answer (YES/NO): NO